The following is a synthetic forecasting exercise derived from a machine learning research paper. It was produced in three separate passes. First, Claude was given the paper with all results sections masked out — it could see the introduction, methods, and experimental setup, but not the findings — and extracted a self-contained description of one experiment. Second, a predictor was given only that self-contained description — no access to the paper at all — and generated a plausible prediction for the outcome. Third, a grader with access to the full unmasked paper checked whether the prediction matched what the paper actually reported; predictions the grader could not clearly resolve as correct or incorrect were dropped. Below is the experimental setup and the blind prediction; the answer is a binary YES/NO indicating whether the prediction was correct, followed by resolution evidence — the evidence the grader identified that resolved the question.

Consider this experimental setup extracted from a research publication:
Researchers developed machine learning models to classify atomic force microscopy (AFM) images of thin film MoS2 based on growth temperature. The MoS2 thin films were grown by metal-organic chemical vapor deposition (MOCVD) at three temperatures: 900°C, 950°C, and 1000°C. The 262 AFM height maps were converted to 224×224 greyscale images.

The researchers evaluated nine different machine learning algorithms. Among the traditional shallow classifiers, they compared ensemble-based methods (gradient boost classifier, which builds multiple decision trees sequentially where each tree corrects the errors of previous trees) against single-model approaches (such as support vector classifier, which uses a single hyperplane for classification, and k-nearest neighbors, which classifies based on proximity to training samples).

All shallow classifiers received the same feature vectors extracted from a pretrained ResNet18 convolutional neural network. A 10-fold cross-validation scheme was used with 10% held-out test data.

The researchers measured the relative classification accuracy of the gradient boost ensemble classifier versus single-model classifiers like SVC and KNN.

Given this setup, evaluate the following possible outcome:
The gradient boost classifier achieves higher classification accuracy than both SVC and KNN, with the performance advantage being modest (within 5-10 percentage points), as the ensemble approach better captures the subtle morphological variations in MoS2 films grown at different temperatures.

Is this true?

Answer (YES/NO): NO